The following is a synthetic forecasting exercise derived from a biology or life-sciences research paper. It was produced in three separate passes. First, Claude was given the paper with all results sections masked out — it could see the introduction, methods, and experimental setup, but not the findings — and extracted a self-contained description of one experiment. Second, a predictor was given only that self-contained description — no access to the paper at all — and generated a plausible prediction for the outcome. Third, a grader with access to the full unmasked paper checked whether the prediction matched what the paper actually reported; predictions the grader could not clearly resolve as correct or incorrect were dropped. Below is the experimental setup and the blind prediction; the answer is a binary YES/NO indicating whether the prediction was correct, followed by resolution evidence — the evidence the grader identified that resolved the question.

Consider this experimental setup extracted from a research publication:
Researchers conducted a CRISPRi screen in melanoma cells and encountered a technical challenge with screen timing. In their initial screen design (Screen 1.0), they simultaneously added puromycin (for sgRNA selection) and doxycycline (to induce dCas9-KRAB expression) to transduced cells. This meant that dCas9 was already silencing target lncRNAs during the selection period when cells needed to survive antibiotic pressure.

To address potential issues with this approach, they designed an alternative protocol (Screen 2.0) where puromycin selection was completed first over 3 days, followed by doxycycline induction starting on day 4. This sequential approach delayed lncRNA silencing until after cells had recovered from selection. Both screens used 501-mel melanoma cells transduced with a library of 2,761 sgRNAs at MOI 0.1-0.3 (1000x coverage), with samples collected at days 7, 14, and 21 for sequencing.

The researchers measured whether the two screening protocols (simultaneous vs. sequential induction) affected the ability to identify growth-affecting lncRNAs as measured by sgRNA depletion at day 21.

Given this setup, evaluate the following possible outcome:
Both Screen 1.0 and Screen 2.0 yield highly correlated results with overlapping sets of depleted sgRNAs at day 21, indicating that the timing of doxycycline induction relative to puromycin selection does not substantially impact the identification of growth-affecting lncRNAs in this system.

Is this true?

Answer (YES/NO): YES